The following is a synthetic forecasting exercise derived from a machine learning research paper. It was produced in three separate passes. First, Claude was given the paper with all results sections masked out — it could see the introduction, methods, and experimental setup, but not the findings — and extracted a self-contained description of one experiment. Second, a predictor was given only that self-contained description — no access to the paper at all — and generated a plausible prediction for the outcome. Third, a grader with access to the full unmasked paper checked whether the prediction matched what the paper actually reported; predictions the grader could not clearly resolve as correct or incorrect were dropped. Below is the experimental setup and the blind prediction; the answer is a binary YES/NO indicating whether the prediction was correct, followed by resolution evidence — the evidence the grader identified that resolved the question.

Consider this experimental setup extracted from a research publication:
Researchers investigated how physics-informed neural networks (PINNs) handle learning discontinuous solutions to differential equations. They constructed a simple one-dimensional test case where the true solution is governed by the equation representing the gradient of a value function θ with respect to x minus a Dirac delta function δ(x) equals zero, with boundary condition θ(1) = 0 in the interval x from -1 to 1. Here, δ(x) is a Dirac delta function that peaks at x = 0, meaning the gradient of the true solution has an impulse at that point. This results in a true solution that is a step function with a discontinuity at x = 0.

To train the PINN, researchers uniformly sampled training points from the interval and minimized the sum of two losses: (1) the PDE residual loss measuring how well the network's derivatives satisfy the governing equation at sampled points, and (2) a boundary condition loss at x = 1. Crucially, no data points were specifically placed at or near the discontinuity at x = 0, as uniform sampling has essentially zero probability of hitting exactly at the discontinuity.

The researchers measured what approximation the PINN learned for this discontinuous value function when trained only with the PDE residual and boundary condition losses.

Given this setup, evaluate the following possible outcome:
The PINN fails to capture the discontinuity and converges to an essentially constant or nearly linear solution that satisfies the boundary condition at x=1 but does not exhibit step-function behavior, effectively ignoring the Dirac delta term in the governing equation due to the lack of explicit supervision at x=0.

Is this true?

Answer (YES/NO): YES